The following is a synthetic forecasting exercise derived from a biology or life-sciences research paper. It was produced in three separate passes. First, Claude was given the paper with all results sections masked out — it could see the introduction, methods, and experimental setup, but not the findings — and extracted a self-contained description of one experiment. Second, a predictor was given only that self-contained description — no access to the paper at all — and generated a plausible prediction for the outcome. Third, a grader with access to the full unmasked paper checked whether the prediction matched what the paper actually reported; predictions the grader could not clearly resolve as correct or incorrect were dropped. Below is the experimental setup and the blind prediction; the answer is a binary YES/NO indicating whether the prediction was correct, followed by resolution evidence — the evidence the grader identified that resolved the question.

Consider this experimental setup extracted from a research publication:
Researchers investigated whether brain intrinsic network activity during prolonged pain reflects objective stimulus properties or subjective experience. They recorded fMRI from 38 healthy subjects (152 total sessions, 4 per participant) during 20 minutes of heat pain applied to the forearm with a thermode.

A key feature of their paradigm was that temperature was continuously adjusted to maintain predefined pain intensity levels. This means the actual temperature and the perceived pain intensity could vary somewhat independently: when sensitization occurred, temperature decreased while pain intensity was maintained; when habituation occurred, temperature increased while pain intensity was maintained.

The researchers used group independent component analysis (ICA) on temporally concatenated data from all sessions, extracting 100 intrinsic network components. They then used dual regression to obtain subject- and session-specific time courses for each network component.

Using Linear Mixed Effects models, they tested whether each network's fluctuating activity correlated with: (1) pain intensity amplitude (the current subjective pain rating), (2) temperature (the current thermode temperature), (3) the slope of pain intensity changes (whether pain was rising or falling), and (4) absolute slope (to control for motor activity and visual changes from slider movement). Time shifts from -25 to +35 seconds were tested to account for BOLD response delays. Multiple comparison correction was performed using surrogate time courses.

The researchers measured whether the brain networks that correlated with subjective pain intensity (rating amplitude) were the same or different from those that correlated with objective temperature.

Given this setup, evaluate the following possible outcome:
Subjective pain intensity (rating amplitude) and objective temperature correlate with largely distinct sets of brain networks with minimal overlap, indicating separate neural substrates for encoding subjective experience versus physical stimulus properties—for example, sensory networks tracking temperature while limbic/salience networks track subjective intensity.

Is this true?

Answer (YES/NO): NO